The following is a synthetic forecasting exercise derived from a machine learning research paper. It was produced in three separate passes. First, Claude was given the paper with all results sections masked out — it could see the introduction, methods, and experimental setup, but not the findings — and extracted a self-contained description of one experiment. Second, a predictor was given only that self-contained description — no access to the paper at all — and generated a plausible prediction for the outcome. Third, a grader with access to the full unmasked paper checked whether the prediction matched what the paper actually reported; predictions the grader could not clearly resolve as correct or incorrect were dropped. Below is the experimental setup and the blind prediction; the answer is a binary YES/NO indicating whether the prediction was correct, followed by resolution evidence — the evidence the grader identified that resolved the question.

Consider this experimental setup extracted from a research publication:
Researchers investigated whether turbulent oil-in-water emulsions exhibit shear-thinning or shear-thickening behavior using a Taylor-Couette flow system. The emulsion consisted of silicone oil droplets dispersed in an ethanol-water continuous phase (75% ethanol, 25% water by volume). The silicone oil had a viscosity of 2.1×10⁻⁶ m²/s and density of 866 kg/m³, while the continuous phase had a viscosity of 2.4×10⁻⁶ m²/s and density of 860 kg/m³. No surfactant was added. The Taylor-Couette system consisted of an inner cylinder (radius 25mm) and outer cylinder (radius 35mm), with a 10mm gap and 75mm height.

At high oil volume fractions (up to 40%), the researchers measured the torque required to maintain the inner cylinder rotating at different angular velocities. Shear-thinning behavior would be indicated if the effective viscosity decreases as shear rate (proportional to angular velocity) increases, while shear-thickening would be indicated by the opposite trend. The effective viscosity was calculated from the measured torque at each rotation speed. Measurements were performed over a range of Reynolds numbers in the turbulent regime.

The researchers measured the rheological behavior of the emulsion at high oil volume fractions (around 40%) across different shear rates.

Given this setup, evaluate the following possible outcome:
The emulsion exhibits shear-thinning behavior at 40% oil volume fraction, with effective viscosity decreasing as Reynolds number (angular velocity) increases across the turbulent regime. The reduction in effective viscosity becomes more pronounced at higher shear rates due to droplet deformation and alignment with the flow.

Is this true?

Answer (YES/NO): YES